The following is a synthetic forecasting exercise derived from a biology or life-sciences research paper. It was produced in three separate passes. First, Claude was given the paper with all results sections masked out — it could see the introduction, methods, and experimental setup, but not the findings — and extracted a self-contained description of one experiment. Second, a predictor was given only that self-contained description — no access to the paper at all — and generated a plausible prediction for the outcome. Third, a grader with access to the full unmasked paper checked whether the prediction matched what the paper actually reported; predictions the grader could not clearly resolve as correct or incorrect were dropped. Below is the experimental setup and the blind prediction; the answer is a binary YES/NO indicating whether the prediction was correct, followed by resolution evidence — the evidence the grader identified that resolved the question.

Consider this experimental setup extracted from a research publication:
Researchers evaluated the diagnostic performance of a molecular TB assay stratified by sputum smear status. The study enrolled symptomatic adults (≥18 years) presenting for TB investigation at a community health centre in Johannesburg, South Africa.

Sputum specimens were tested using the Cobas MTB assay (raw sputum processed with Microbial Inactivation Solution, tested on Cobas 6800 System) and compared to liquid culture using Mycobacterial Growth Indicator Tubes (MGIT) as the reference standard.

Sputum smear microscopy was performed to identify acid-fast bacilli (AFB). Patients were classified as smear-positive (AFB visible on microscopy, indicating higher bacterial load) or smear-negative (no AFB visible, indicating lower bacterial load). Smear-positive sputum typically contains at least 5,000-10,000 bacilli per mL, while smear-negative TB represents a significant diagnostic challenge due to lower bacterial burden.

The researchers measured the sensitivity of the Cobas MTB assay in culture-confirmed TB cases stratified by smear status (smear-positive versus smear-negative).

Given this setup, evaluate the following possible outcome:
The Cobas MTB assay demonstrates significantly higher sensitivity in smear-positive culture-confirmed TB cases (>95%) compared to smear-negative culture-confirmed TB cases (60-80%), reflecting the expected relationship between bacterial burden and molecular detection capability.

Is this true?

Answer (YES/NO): NO